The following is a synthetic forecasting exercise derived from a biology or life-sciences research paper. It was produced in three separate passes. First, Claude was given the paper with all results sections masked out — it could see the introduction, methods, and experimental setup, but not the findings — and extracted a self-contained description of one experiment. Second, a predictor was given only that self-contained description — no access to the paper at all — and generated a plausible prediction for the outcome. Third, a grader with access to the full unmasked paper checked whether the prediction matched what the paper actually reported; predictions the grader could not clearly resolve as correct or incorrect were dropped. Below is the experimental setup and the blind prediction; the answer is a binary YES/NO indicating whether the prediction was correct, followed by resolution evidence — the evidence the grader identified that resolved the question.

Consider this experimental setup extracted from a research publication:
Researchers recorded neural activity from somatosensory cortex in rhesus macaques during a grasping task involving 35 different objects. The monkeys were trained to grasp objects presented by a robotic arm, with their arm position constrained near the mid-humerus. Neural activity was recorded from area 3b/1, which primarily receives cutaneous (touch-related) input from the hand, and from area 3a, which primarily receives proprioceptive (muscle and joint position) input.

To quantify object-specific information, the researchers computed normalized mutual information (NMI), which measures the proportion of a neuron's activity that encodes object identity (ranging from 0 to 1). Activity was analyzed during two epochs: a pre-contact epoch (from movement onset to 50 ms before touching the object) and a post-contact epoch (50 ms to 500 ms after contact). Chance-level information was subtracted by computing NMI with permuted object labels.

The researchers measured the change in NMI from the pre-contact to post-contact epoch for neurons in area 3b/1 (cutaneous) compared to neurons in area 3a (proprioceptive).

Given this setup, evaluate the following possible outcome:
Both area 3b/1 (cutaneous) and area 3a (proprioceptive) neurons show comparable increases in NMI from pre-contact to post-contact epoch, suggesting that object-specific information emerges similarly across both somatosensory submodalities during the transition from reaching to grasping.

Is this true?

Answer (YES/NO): NO